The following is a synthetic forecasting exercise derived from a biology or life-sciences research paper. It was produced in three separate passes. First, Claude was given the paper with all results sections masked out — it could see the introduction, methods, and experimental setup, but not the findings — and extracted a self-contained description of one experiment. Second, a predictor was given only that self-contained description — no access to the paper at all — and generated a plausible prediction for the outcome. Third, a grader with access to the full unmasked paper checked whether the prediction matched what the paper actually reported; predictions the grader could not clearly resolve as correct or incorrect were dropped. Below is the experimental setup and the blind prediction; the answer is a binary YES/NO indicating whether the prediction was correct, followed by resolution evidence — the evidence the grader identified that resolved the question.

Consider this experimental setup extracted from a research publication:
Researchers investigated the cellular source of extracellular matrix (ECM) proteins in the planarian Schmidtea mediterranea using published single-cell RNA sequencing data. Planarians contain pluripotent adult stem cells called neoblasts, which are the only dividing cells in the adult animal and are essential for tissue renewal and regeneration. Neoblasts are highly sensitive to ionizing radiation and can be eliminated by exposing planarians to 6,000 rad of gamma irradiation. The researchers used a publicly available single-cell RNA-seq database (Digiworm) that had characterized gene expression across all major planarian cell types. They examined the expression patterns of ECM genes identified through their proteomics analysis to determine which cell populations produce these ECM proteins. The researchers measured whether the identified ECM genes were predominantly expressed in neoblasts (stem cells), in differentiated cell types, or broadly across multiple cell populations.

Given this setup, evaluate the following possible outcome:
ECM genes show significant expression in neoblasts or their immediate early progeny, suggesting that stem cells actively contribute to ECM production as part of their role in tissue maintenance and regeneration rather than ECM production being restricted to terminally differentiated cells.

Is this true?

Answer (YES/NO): NO